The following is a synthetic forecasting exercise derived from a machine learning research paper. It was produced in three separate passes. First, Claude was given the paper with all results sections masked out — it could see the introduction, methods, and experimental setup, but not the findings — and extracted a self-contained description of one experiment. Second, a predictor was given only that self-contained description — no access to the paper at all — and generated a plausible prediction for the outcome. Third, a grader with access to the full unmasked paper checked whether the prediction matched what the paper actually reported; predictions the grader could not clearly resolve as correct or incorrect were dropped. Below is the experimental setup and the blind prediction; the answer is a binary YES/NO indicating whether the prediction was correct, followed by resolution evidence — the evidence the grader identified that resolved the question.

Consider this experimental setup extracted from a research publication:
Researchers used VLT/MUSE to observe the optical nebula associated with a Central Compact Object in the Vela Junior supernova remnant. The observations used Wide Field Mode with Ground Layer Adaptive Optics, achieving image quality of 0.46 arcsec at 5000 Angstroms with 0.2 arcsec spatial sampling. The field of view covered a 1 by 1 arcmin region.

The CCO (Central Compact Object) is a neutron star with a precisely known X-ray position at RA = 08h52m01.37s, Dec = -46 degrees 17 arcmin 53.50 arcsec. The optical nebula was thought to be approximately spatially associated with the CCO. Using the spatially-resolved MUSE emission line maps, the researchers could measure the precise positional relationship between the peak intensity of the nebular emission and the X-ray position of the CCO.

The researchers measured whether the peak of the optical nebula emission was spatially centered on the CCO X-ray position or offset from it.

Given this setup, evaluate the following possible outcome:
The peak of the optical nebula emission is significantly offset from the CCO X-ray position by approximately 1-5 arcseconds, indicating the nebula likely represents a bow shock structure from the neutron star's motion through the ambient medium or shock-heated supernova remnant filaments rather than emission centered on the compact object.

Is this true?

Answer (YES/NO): YES